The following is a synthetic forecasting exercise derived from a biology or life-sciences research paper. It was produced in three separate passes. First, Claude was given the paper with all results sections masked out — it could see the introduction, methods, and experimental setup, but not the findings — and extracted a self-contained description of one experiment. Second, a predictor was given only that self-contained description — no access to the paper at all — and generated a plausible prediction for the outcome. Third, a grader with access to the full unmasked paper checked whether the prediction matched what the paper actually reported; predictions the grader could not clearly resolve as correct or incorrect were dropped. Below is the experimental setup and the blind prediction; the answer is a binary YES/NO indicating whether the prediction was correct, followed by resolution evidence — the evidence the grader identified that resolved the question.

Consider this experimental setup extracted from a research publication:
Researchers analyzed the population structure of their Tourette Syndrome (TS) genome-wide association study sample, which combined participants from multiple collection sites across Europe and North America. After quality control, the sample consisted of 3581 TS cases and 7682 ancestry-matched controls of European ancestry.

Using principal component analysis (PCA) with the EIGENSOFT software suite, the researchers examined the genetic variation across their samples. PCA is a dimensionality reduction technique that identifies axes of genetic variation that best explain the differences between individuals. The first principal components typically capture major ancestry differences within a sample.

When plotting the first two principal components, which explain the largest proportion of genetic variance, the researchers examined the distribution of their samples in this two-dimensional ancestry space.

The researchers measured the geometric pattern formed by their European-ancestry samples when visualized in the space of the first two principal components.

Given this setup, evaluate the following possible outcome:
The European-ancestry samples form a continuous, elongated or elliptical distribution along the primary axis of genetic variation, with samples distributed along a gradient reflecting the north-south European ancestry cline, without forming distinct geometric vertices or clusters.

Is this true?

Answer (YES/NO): NO